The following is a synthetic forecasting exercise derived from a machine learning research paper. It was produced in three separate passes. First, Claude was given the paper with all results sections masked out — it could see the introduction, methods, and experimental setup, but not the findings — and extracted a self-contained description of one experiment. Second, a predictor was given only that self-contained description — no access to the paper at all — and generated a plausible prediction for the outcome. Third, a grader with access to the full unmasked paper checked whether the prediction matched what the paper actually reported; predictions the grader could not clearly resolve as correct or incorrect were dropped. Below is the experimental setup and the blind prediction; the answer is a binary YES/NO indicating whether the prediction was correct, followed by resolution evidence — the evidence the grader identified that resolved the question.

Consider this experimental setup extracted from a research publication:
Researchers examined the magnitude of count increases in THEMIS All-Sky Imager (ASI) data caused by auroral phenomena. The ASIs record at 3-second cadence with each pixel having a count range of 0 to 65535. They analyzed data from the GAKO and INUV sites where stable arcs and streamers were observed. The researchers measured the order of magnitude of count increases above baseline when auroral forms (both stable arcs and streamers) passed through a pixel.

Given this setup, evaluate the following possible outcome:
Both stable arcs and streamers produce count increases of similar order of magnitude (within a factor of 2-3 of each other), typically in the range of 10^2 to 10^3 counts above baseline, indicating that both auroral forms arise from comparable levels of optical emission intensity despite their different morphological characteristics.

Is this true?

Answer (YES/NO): NO